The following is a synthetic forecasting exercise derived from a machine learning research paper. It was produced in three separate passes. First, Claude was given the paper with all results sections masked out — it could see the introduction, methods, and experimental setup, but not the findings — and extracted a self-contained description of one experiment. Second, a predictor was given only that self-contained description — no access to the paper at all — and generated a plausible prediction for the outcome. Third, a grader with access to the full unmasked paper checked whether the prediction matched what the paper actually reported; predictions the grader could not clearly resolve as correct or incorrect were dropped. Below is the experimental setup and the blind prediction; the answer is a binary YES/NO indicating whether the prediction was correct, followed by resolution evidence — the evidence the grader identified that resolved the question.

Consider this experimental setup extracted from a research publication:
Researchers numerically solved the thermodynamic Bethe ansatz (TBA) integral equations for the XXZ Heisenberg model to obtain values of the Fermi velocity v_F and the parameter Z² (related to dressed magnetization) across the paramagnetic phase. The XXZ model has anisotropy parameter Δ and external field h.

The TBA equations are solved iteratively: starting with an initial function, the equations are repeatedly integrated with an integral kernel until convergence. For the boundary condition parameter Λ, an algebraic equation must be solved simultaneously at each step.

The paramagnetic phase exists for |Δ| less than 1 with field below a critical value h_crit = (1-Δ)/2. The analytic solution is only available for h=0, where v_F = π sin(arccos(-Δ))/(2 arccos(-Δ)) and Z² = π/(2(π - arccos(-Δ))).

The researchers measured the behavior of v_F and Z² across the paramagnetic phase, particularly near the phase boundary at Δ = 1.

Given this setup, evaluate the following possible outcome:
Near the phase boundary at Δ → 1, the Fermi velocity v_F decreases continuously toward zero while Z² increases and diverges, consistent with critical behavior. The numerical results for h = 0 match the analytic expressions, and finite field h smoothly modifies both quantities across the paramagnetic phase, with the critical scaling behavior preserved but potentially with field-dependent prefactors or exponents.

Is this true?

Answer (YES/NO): YES